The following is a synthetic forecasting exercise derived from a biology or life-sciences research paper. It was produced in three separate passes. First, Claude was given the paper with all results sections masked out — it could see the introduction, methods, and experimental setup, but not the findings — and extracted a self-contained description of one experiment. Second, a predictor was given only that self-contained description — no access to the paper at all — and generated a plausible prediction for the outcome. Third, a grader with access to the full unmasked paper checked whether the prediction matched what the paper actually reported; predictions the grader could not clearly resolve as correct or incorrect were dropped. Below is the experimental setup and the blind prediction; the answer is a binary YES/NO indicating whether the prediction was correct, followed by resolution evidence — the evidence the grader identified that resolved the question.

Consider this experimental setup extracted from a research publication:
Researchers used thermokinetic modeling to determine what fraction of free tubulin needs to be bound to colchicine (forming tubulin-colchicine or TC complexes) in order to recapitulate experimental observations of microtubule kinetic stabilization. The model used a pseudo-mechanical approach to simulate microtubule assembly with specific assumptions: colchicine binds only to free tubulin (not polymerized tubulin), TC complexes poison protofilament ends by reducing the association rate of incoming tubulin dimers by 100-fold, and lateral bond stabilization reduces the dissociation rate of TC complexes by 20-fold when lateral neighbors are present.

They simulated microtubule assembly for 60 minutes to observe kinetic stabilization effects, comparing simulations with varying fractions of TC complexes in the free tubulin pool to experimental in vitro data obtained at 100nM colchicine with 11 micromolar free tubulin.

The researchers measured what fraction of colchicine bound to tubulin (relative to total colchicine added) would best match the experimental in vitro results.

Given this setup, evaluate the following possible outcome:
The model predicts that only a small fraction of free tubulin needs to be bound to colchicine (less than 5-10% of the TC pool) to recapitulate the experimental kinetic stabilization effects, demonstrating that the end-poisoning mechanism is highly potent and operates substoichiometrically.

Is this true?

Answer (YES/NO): NO